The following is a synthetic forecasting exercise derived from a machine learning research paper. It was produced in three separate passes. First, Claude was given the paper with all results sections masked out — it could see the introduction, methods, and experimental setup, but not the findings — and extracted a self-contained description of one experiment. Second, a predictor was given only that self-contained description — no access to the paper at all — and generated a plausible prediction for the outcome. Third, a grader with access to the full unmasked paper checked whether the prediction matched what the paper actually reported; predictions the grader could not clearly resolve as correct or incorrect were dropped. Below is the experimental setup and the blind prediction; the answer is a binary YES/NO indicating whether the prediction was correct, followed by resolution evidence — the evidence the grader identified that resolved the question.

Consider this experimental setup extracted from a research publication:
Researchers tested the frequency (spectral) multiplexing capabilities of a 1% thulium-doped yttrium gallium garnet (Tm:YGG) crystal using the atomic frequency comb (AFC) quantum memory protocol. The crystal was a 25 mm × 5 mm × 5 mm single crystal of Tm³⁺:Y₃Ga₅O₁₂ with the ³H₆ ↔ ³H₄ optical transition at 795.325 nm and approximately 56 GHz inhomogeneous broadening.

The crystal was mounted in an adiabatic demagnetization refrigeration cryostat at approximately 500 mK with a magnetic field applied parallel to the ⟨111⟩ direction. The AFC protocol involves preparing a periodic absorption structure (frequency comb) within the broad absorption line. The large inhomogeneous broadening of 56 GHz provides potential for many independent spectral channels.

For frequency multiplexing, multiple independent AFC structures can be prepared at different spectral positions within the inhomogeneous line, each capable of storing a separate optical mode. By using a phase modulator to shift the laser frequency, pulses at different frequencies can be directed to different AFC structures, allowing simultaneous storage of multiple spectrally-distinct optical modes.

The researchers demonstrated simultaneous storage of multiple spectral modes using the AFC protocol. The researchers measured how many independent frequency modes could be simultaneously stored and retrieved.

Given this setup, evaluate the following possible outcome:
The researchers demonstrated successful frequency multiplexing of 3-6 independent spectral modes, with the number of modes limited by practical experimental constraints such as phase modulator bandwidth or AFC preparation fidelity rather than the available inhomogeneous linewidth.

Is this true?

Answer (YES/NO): YES